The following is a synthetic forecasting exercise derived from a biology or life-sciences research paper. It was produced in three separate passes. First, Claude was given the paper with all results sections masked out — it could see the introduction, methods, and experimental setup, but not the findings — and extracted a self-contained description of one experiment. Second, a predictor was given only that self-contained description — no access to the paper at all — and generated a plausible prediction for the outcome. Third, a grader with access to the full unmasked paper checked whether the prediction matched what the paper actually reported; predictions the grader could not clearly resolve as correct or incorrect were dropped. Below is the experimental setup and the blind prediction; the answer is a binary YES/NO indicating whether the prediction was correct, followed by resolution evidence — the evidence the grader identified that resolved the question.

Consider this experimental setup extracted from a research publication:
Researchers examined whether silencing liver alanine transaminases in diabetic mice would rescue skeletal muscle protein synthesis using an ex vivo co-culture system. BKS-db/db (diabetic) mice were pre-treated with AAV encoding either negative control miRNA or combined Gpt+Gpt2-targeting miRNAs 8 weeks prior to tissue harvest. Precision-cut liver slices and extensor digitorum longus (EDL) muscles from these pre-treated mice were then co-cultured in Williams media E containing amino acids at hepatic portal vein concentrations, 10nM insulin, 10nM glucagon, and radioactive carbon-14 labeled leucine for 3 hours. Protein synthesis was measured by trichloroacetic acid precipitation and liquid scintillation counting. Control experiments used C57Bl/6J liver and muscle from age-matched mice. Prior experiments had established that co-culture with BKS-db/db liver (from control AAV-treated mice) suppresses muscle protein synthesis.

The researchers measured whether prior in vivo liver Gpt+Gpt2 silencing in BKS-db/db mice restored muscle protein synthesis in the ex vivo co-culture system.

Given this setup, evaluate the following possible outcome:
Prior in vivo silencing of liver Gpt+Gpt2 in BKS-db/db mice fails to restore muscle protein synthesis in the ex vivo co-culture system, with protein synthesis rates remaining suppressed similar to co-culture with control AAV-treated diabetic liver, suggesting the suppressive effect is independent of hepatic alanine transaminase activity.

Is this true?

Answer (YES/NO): NO